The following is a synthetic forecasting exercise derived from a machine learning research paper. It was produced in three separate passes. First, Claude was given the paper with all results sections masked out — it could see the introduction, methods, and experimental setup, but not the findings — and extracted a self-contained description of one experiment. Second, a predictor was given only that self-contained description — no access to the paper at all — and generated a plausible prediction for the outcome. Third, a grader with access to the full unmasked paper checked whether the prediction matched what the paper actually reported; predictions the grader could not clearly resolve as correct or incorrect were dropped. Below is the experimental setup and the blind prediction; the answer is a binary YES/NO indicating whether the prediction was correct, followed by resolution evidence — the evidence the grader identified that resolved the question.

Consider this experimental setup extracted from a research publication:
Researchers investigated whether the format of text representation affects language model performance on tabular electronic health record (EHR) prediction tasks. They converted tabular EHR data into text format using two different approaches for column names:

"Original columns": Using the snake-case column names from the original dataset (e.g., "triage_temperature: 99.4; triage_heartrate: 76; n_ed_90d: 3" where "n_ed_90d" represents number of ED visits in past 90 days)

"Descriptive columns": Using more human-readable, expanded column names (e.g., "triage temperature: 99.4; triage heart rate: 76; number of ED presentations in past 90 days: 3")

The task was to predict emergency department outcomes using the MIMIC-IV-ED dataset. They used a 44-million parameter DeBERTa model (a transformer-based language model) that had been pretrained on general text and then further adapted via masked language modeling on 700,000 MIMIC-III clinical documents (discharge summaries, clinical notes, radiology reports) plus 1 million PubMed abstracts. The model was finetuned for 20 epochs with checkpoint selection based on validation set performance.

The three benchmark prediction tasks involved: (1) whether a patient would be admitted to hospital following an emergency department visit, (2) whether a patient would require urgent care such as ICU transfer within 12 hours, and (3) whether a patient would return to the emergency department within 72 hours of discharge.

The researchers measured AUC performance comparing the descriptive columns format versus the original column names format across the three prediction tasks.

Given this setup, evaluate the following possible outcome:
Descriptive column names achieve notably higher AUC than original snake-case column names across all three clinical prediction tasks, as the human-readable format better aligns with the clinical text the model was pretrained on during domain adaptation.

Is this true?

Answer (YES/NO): NO